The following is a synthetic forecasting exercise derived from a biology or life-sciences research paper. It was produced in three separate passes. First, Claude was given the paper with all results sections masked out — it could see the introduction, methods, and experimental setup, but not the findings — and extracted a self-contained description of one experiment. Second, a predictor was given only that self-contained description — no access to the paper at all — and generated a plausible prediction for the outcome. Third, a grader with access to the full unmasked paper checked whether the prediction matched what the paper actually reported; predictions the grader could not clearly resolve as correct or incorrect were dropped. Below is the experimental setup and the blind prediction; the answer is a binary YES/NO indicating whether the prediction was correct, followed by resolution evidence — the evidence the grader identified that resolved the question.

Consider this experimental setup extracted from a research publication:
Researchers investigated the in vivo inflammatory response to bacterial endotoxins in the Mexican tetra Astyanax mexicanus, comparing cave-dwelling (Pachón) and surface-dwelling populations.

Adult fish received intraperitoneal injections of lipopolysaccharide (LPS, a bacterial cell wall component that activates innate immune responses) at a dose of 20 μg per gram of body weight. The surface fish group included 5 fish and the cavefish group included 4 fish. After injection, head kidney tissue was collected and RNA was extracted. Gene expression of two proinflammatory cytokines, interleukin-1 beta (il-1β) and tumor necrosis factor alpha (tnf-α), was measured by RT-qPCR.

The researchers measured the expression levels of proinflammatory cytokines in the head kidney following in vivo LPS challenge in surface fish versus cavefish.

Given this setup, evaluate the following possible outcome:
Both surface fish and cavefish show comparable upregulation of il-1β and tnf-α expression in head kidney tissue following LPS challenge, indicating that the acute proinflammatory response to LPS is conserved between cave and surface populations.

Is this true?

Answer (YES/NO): NO